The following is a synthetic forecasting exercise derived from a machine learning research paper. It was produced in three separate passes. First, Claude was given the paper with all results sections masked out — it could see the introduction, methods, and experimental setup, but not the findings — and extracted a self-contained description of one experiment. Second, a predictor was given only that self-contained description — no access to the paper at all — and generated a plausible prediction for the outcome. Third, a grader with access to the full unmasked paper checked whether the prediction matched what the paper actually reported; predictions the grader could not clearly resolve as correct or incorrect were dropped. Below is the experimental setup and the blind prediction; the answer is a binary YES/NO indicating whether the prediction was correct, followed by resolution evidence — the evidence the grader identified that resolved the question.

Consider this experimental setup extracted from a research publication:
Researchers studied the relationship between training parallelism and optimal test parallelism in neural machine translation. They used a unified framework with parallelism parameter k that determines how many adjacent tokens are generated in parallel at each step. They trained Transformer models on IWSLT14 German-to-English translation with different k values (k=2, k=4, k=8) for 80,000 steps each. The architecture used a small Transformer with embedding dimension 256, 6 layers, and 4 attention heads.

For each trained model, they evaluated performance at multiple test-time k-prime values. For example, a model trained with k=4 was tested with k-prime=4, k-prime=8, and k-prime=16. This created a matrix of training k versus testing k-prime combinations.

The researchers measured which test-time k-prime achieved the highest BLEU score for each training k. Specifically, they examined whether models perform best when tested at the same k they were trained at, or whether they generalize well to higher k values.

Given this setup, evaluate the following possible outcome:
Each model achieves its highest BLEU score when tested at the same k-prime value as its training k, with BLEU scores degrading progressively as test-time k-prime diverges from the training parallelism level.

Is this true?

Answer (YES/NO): NO